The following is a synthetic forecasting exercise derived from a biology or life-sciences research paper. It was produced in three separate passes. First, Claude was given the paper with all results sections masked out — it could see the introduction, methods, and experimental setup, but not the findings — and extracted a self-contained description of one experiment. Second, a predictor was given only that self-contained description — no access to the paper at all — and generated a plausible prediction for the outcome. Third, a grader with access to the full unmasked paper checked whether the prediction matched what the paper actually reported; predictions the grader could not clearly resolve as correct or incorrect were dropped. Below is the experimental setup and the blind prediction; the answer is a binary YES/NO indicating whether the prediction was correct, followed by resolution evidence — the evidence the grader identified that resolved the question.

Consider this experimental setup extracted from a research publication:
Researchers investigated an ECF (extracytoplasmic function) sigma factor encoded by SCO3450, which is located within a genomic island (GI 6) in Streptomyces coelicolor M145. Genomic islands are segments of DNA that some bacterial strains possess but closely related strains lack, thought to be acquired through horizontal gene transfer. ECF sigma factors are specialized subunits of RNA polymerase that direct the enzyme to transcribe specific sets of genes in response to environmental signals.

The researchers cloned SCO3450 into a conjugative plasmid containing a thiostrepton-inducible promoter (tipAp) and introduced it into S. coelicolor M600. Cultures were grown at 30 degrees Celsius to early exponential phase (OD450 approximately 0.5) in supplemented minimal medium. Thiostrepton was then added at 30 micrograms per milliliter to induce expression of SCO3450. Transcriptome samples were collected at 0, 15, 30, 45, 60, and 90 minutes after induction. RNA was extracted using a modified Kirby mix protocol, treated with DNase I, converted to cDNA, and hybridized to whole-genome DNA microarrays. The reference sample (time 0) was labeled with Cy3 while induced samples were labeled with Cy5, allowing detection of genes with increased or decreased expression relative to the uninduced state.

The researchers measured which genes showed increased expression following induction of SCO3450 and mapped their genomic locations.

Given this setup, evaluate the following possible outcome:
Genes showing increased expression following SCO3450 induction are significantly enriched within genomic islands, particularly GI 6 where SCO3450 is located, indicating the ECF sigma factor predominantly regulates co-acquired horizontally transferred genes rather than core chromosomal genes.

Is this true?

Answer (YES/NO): YES